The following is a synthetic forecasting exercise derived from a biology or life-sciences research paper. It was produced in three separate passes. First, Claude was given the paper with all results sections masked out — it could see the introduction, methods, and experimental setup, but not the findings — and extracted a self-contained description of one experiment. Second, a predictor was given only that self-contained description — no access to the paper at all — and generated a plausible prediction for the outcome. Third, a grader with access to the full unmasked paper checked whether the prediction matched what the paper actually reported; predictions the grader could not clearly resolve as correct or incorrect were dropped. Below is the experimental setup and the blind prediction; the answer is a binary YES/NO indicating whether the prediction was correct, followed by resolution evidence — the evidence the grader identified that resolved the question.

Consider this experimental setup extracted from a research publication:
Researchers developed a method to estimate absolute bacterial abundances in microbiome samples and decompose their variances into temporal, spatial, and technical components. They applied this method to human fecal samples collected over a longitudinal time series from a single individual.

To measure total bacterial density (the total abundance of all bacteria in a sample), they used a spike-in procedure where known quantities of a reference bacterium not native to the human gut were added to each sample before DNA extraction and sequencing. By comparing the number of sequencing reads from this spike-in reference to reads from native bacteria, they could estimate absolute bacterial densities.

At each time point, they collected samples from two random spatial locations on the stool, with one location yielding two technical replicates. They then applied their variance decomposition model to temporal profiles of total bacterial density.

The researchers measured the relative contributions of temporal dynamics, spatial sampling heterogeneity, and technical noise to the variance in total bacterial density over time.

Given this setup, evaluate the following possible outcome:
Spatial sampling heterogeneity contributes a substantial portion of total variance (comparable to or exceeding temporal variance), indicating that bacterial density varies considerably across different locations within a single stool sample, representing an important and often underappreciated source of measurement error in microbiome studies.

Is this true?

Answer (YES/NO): NO